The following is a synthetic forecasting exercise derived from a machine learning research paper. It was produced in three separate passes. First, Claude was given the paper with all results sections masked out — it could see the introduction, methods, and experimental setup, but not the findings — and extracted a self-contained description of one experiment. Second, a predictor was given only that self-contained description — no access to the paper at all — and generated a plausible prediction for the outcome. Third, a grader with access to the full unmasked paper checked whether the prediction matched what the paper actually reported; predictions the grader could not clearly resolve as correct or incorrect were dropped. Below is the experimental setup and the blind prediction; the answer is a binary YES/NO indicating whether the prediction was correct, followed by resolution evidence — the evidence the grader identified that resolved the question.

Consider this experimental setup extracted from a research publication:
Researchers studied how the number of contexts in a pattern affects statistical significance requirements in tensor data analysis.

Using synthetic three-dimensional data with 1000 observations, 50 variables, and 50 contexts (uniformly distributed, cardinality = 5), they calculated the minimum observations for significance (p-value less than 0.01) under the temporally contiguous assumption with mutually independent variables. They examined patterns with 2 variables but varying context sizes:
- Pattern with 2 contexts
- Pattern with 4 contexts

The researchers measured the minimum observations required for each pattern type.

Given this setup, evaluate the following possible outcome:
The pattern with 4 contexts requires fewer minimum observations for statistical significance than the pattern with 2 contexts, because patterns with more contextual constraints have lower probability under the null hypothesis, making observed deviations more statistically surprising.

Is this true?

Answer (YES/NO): YES